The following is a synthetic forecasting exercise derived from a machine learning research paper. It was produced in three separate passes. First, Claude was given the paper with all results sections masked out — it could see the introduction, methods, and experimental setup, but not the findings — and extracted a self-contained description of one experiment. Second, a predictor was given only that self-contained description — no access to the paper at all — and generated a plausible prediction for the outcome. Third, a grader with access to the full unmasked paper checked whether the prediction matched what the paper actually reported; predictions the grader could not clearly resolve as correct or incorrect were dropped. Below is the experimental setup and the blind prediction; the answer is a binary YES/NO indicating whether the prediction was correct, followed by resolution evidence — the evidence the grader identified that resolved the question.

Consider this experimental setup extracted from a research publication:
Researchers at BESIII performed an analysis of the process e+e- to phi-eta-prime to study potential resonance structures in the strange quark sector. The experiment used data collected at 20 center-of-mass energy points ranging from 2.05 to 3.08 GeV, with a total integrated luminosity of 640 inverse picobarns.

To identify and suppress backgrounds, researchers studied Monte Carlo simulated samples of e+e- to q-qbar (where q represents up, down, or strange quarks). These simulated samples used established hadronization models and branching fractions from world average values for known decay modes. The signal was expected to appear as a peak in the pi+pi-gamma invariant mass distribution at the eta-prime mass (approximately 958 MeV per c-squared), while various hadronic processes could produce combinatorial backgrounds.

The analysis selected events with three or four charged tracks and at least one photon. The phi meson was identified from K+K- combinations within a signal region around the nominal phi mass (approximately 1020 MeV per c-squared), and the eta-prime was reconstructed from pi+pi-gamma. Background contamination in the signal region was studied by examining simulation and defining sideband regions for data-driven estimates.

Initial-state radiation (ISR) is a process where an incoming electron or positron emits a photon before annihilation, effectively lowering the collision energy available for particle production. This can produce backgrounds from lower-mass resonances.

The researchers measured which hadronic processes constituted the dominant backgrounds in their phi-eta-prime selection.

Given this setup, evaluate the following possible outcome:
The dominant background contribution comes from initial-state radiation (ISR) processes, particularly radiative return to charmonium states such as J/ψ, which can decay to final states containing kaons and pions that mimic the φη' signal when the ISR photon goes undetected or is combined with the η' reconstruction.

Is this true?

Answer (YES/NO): NO